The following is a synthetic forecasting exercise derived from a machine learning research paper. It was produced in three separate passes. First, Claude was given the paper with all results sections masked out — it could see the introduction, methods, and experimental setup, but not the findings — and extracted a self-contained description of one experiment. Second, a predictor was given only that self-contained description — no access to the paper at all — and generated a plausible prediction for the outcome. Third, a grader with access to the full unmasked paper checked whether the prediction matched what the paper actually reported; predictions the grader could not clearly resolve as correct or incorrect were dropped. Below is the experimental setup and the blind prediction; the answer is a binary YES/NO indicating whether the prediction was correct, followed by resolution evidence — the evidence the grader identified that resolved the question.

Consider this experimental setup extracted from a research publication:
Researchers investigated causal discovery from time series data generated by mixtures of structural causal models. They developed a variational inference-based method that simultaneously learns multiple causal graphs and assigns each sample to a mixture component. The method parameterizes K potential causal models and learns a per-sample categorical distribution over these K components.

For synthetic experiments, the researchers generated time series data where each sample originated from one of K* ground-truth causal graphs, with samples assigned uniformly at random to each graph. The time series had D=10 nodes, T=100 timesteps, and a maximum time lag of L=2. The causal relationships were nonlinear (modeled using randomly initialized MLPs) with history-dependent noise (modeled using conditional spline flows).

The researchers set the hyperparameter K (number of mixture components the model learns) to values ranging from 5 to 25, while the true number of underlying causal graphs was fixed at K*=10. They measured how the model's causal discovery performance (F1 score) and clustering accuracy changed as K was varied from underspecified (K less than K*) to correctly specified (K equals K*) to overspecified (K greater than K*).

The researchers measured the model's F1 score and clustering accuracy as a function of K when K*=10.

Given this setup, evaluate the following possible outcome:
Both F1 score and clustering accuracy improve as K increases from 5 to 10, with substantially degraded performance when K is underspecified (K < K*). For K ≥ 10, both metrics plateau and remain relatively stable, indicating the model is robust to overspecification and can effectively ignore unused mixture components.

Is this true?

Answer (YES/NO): NO